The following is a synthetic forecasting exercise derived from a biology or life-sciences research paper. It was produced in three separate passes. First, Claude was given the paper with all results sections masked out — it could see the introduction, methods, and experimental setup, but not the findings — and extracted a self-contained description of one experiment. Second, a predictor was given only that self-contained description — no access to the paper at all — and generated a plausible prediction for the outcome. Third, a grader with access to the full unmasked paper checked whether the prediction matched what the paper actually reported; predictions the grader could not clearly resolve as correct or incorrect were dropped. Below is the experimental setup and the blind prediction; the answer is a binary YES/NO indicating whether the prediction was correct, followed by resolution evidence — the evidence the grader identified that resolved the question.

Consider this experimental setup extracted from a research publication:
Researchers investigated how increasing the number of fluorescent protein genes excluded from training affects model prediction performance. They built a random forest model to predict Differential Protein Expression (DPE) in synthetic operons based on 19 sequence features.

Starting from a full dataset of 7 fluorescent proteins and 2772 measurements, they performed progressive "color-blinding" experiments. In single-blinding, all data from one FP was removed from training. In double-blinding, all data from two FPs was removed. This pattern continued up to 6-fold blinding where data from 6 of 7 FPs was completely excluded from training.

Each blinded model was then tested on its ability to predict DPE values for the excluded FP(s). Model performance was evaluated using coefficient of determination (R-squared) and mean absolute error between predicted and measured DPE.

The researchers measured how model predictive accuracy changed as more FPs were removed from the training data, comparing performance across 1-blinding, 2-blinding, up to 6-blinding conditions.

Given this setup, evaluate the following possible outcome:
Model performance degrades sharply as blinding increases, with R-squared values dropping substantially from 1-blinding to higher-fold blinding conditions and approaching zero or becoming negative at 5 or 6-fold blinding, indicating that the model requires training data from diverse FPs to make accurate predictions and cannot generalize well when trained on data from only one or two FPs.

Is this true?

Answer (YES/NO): NO